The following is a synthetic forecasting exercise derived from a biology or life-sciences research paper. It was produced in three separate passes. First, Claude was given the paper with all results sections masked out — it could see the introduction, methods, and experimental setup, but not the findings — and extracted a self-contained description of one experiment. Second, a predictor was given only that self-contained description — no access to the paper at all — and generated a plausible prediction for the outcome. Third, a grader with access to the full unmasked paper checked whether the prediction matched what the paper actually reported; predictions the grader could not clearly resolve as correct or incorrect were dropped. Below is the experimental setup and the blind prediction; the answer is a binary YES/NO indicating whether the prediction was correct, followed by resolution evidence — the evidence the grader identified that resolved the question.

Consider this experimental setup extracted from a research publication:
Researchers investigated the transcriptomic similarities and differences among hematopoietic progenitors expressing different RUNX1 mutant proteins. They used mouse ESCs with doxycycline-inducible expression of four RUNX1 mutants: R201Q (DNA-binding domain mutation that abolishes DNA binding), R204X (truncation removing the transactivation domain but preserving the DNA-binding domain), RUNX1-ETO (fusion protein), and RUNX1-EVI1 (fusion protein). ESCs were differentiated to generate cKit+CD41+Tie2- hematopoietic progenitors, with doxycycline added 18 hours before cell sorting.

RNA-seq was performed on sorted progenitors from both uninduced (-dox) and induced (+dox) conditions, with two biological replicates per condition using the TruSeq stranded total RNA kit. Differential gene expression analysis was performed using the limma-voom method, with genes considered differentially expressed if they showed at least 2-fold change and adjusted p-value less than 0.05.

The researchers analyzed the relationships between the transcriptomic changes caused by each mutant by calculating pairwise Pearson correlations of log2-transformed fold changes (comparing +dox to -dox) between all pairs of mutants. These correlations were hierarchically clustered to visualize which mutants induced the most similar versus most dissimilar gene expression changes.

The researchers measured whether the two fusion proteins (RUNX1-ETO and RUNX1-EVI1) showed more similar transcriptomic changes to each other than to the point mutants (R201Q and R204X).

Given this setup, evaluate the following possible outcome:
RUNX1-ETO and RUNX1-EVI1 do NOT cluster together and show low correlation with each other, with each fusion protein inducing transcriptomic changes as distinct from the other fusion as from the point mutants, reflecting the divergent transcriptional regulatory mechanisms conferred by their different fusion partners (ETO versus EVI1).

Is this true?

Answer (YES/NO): YES